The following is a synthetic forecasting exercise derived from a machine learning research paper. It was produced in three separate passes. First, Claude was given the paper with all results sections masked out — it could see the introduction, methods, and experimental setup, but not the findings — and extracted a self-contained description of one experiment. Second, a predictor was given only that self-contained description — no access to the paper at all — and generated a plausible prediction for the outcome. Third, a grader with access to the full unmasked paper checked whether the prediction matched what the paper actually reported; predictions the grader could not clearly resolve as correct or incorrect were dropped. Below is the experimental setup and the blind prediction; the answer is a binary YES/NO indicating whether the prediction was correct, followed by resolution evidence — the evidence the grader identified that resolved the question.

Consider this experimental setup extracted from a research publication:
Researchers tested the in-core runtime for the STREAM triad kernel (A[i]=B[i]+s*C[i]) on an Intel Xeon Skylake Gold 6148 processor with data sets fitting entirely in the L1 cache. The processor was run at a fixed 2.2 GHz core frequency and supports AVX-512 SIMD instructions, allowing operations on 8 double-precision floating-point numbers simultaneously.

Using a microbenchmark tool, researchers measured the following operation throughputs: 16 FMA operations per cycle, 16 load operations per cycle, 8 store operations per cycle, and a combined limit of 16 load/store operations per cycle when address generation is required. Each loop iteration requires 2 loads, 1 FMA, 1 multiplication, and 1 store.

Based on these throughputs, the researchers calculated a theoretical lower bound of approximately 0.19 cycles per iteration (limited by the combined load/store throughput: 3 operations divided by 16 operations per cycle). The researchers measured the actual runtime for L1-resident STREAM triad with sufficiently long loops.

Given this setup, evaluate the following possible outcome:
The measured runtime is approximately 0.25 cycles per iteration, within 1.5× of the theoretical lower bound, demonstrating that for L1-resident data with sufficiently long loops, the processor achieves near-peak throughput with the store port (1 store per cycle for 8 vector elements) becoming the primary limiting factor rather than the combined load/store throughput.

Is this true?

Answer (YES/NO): NO